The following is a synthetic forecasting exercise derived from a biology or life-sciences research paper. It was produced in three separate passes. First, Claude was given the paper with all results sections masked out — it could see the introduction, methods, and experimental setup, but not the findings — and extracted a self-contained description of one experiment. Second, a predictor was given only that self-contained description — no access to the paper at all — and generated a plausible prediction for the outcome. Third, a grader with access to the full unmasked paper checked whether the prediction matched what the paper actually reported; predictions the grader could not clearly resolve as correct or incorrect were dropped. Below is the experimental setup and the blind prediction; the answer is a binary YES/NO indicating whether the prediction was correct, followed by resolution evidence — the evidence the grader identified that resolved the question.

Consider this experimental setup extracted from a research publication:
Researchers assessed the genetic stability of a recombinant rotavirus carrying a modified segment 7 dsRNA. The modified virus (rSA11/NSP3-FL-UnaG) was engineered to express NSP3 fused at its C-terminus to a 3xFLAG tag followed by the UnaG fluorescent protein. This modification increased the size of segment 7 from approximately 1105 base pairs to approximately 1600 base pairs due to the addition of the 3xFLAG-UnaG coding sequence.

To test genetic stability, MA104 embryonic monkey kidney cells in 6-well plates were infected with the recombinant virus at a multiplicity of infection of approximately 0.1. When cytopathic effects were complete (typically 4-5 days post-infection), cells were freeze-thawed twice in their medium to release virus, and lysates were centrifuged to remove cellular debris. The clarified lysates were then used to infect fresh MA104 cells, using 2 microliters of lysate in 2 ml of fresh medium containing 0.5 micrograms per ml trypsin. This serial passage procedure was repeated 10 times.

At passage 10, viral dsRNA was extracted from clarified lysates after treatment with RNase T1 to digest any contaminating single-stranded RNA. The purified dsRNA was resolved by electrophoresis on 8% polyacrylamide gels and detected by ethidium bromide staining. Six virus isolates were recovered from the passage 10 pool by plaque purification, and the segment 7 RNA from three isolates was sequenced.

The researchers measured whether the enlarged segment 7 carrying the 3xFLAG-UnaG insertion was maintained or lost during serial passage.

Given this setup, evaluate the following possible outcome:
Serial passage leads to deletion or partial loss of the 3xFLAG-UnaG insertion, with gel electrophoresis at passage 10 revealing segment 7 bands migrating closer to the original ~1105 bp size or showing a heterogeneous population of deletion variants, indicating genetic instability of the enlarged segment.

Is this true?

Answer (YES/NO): NO